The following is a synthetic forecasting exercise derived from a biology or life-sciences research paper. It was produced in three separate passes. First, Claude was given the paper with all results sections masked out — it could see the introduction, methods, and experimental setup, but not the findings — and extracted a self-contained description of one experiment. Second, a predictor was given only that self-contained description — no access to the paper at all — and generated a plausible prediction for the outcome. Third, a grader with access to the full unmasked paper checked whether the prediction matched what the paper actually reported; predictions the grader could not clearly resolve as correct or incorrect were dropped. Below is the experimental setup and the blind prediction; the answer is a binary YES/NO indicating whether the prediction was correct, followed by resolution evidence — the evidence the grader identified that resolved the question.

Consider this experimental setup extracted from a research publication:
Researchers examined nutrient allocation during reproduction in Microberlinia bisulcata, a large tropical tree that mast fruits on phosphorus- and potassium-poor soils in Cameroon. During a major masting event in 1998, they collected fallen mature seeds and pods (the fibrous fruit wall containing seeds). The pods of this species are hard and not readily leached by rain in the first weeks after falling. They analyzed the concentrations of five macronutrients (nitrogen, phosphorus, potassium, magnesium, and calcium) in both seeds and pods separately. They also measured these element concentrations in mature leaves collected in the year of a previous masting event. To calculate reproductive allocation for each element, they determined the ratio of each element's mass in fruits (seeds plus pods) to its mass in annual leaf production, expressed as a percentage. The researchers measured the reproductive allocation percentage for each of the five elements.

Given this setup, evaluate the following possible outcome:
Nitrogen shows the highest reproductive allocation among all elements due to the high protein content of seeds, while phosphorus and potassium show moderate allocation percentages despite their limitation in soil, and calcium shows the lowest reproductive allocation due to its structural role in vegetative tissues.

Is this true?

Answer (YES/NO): NO